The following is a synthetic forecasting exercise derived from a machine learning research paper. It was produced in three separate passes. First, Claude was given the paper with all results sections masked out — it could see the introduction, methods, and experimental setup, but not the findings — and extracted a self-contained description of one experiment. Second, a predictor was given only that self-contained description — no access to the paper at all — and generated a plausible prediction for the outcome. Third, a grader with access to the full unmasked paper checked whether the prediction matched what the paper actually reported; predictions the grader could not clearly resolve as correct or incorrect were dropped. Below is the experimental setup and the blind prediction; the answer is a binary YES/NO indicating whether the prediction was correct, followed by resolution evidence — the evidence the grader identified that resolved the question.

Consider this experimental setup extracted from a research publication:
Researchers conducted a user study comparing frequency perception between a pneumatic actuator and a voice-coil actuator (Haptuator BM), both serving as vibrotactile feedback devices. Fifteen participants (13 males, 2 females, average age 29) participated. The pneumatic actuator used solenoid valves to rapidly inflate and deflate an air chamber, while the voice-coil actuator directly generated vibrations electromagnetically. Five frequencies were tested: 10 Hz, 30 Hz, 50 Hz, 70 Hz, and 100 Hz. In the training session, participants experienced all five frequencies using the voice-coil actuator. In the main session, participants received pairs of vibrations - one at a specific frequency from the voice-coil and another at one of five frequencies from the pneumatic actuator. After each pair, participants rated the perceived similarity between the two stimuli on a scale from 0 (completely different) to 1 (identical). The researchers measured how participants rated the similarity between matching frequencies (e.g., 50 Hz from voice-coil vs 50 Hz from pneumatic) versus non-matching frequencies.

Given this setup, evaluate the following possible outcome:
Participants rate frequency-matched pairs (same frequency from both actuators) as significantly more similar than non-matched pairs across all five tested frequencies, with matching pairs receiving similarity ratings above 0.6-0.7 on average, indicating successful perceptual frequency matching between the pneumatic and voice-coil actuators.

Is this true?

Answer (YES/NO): YES